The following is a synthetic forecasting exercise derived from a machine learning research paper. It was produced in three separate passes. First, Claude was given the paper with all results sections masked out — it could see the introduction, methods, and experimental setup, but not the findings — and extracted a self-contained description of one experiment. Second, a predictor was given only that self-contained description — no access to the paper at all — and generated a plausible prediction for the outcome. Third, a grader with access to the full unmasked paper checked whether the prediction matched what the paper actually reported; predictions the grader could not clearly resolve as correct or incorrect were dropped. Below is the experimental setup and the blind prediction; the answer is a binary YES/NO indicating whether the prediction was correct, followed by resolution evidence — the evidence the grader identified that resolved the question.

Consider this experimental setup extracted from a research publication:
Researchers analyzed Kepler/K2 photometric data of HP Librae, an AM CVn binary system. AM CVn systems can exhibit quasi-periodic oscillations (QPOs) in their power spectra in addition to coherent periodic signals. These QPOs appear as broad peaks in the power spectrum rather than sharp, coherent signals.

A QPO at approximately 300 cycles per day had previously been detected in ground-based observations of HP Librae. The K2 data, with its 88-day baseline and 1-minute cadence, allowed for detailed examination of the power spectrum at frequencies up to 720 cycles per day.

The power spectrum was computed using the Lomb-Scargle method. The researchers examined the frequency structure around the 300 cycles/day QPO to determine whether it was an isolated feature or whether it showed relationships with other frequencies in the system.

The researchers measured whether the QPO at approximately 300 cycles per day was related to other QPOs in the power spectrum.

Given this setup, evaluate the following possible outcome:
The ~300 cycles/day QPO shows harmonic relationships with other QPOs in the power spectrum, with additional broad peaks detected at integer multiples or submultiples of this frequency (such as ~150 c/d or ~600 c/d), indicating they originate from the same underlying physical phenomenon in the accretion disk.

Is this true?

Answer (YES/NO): YES